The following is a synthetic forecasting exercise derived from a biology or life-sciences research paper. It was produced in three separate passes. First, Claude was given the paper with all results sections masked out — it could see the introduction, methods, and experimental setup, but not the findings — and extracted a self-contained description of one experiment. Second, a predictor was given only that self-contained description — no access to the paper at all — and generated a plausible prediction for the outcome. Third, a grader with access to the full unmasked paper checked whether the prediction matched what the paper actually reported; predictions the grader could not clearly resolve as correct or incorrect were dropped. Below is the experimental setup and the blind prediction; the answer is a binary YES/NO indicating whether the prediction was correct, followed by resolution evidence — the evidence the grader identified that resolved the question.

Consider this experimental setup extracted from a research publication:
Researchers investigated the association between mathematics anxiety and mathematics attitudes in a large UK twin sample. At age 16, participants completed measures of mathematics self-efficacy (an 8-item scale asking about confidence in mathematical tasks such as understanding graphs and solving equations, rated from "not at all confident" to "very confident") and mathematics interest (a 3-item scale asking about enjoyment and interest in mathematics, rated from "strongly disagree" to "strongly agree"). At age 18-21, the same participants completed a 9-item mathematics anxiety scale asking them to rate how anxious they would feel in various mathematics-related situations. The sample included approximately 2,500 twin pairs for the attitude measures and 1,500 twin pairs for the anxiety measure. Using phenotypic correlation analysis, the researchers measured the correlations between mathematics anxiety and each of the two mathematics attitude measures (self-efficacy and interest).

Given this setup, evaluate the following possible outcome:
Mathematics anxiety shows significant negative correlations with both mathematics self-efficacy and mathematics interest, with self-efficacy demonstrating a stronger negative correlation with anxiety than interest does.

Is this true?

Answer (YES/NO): NO